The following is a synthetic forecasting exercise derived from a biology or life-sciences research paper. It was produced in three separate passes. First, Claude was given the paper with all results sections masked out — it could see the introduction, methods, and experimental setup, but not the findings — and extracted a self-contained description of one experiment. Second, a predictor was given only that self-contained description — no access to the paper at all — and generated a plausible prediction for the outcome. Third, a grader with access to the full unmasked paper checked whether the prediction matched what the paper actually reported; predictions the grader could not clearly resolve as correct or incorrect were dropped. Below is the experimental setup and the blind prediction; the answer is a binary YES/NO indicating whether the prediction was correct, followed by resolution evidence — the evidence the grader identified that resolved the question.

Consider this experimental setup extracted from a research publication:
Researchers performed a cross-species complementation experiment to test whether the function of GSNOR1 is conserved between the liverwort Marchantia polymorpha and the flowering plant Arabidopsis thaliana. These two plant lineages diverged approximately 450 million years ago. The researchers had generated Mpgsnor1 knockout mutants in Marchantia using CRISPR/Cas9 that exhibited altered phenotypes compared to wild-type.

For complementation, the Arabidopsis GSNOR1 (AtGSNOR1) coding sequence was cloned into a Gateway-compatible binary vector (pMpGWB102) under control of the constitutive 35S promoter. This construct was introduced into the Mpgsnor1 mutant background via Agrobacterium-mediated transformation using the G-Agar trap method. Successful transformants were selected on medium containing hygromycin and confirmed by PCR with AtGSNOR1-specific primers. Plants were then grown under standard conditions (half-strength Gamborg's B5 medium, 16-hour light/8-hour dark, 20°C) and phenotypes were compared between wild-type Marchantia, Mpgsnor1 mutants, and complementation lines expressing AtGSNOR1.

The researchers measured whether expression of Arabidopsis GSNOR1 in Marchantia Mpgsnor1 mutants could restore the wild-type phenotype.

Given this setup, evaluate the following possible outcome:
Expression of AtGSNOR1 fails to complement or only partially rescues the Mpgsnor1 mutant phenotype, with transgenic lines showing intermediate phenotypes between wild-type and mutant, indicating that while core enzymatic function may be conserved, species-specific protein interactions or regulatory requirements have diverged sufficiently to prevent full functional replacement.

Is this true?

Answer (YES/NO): NO